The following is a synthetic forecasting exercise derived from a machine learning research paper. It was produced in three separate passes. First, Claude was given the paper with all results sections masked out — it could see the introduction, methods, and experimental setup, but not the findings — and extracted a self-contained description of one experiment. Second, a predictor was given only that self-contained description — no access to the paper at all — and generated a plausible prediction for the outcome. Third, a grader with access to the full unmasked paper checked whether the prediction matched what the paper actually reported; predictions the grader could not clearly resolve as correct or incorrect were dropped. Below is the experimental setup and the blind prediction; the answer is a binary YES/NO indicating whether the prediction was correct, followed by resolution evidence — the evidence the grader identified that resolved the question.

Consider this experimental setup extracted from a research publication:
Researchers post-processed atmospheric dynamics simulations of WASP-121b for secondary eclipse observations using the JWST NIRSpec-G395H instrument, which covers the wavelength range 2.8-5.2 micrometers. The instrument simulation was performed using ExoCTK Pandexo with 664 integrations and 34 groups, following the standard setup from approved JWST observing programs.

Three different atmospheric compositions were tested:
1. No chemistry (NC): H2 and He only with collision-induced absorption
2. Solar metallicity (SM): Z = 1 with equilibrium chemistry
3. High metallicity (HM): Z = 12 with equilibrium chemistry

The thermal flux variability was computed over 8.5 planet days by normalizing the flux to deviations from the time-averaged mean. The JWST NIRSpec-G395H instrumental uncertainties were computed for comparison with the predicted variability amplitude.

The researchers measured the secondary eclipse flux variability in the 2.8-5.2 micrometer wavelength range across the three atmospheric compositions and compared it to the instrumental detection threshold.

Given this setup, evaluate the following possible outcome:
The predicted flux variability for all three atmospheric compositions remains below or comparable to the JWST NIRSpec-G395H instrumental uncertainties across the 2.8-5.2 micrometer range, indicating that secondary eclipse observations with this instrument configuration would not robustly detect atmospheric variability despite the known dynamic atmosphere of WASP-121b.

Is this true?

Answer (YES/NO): NO